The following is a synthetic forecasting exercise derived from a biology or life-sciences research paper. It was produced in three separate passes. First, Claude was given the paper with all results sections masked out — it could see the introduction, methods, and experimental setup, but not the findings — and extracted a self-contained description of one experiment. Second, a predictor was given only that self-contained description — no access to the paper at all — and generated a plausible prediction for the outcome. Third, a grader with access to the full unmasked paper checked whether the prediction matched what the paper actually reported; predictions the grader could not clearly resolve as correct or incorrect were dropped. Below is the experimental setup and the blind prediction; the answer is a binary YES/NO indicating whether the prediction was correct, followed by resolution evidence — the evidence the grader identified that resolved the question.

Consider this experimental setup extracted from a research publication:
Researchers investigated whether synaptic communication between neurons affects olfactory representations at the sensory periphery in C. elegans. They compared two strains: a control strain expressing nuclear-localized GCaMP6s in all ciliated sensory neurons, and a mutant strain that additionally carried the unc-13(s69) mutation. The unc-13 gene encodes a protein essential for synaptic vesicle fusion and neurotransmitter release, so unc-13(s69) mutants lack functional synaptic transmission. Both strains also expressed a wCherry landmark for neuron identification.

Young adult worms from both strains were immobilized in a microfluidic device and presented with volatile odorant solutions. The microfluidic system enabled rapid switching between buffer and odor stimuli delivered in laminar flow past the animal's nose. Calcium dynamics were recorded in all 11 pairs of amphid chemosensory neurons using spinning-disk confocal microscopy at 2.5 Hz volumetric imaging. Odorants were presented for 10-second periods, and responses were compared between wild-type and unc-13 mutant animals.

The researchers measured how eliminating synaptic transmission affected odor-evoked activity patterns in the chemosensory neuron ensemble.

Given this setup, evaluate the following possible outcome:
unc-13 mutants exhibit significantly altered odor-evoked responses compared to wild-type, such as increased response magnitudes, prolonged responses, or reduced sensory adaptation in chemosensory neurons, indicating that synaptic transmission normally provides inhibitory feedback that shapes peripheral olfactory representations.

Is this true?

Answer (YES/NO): NO